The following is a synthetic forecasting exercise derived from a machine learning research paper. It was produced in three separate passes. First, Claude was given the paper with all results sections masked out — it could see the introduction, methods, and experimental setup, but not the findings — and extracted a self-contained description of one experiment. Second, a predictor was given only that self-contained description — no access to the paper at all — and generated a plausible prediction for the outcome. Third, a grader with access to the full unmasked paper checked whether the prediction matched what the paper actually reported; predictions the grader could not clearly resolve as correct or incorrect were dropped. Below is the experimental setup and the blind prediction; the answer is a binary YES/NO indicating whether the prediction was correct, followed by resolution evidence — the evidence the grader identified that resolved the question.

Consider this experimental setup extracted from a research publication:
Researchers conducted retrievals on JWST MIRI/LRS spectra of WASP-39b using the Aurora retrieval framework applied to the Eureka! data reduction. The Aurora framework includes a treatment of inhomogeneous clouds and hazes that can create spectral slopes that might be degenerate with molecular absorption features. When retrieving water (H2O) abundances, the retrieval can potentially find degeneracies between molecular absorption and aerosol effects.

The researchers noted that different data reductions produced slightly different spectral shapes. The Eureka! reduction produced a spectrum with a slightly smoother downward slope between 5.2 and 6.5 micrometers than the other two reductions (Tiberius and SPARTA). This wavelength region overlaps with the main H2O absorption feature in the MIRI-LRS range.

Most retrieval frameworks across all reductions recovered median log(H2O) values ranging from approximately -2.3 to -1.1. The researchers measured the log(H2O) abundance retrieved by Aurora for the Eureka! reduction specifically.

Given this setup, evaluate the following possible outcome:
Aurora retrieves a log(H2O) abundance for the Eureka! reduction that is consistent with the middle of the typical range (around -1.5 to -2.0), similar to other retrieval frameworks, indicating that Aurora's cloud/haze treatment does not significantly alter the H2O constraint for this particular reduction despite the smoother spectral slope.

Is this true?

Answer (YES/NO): NO